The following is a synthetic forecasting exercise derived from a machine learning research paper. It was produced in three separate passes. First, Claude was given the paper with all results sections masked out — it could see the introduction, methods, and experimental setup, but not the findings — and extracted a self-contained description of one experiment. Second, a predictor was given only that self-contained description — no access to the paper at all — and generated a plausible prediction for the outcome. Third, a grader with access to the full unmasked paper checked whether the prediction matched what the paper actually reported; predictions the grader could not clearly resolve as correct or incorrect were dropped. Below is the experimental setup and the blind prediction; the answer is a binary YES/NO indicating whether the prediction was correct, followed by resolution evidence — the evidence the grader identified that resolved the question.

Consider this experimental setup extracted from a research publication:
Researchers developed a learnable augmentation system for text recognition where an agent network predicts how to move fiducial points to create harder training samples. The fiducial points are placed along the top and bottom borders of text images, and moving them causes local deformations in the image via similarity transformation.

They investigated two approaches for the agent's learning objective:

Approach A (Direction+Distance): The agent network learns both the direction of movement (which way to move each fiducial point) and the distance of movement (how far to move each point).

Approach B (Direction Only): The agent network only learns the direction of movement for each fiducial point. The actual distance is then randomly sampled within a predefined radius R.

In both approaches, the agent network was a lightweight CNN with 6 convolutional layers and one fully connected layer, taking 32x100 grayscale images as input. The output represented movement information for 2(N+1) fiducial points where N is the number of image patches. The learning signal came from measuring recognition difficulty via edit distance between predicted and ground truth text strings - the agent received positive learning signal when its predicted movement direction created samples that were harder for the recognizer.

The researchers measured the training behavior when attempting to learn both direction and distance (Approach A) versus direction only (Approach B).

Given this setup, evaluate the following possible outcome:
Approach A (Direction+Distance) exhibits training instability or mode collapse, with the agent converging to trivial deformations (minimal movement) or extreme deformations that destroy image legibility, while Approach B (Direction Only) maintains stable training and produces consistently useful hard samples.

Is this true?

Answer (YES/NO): YES